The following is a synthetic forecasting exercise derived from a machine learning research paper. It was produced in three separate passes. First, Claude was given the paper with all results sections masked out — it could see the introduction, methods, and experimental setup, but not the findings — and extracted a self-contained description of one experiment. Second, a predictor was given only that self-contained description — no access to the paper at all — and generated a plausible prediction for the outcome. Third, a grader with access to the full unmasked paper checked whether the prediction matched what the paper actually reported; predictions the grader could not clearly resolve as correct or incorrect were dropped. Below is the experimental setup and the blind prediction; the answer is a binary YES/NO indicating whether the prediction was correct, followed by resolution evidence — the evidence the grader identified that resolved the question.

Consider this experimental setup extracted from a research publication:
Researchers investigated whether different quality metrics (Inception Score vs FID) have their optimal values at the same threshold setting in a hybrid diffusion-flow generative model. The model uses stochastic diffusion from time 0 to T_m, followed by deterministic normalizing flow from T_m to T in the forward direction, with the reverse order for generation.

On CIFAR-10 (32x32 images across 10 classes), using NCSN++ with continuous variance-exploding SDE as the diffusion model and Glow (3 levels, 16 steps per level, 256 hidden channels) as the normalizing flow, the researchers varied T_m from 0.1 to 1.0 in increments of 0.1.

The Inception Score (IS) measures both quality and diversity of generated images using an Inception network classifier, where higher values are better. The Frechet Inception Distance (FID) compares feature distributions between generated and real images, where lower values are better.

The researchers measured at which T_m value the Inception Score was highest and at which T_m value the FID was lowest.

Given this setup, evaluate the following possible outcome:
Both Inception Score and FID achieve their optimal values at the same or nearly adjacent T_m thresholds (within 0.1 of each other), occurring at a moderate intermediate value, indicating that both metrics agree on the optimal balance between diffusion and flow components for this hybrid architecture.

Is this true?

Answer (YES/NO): YES